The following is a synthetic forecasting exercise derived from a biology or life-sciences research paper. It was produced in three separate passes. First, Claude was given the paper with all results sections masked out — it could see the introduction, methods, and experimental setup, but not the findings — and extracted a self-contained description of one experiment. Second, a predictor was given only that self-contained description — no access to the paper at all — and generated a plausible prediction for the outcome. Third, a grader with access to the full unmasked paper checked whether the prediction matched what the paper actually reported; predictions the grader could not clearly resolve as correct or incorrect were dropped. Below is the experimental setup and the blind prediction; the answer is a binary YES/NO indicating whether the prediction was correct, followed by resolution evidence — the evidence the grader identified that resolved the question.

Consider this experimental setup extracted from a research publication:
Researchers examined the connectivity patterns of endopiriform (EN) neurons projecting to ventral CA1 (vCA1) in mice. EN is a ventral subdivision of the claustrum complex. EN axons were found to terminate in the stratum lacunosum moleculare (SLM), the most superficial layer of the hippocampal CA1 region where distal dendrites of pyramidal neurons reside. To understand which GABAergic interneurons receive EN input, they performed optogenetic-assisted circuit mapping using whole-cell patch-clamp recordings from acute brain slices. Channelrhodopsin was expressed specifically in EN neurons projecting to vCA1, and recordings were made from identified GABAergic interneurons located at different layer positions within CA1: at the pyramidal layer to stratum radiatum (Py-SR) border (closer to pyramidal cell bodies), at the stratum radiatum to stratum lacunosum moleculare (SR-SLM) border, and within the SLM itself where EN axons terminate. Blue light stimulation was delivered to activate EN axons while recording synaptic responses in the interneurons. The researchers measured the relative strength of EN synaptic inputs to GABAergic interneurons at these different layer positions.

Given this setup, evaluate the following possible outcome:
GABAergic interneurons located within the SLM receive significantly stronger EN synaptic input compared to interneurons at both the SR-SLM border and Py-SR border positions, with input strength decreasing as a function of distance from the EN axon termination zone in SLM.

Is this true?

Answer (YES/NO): NO